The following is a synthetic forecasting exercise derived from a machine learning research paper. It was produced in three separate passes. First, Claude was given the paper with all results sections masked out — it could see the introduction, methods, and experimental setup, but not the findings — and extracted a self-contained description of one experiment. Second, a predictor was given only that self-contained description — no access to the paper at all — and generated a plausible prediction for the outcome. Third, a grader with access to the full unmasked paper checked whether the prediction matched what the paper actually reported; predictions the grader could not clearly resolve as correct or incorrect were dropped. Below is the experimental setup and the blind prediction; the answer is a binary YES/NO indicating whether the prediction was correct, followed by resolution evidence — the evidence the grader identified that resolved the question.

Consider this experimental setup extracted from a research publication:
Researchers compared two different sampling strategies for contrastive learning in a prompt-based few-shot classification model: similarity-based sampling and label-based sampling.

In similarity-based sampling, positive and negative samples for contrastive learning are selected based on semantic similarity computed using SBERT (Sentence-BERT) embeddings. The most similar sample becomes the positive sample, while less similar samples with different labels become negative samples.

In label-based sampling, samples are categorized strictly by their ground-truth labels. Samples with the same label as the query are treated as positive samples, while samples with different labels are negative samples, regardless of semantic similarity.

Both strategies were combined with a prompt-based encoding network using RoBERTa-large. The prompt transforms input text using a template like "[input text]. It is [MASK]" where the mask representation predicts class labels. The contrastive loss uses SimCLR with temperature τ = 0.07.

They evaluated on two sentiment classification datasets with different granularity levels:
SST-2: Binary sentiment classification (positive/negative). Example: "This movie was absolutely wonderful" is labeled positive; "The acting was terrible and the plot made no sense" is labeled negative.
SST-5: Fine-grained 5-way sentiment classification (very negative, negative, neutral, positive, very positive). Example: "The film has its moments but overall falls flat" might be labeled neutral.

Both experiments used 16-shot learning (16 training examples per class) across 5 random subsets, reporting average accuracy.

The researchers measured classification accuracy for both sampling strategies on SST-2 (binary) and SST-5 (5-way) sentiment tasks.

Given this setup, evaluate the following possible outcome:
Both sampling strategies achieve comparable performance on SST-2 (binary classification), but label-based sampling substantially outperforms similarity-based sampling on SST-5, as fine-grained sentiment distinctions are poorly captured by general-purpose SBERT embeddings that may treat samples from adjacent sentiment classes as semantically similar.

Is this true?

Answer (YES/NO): NO